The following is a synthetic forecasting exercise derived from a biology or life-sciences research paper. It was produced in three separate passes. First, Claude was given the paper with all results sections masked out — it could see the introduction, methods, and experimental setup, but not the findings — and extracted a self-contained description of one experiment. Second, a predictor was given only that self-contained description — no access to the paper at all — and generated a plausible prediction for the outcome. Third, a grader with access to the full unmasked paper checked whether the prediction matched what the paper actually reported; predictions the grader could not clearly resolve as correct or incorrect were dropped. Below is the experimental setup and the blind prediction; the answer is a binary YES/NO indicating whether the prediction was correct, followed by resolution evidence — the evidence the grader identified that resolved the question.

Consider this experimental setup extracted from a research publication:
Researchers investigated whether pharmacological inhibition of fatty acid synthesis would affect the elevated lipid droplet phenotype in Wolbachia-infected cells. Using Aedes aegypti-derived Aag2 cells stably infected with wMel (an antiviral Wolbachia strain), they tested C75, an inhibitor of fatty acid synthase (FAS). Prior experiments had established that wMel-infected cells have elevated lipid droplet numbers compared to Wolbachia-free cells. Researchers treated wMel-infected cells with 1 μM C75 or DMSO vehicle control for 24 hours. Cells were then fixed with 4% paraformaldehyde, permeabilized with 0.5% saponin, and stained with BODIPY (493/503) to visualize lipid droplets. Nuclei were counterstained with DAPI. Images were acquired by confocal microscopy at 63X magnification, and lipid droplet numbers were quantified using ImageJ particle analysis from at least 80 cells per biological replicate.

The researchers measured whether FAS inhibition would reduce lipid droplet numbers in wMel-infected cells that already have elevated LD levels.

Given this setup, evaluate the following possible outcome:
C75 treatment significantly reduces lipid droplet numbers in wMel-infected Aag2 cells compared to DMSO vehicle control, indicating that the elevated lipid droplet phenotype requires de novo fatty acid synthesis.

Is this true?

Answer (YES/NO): YES